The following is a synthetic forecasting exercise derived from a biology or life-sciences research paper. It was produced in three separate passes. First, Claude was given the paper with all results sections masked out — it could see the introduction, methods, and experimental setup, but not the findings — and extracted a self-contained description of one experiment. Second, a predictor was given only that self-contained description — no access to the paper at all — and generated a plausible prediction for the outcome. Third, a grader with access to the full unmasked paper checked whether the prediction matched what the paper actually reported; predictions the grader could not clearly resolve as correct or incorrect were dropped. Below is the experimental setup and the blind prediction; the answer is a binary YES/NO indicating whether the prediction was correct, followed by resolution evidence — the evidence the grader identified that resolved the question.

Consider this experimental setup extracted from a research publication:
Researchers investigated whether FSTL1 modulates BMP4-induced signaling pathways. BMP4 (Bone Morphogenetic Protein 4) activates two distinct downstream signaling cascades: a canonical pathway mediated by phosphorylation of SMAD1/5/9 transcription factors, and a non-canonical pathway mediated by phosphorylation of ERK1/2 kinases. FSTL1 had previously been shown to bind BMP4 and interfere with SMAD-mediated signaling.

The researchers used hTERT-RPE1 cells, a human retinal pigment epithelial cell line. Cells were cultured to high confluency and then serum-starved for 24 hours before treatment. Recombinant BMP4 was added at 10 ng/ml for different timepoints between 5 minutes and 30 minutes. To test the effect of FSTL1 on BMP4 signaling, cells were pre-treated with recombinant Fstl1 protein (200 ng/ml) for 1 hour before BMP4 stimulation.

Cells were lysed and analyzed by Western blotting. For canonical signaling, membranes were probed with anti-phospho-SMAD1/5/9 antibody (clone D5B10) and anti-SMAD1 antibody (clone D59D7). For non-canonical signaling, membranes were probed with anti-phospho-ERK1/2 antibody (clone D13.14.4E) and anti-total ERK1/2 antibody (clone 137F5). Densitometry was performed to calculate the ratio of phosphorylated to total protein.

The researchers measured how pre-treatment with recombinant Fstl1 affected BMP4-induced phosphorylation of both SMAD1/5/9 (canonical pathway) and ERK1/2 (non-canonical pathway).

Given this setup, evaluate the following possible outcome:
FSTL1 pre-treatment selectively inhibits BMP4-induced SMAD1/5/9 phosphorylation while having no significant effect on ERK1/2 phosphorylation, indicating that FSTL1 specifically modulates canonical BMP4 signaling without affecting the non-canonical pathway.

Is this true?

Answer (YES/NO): NO